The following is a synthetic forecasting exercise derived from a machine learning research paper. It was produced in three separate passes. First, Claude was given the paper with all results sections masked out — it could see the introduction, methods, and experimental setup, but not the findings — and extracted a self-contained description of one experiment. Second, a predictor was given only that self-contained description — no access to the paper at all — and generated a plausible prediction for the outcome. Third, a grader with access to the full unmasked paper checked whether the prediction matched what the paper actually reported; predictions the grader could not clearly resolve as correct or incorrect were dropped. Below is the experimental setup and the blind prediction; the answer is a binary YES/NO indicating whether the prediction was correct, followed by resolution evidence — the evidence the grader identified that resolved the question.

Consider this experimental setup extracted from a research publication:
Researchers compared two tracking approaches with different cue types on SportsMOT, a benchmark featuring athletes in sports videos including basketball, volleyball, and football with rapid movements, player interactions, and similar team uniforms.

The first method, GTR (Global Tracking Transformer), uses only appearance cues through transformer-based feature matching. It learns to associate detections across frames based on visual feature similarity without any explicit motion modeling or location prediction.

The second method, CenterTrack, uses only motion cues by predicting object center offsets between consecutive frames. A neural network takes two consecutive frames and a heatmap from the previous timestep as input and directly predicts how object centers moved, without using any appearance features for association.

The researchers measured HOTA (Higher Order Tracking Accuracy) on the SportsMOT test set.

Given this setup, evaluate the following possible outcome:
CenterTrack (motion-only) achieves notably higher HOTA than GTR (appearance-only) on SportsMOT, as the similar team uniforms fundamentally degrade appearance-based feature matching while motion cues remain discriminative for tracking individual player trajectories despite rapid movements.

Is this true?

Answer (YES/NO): YES